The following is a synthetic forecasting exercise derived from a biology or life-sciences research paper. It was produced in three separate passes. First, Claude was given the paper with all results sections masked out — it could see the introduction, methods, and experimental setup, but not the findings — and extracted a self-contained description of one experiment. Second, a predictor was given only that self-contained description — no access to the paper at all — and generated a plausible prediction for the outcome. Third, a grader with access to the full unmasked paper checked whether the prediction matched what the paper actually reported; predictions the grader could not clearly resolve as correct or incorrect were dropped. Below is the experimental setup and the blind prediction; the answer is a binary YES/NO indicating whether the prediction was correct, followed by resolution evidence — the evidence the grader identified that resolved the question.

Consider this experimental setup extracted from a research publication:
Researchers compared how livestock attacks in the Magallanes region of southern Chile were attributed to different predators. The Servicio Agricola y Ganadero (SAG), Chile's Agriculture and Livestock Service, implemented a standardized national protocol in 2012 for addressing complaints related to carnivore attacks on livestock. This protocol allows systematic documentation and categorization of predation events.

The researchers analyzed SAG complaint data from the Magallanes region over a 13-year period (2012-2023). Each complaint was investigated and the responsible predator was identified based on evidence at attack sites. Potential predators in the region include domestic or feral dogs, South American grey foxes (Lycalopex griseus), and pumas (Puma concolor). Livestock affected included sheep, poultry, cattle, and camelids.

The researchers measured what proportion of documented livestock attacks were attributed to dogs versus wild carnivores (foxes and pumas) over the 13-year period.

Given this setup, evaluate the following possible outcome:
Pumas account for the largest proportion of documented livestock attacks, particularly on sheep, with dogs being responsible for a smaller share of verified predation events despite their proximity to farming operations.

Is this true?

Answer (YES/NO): NO